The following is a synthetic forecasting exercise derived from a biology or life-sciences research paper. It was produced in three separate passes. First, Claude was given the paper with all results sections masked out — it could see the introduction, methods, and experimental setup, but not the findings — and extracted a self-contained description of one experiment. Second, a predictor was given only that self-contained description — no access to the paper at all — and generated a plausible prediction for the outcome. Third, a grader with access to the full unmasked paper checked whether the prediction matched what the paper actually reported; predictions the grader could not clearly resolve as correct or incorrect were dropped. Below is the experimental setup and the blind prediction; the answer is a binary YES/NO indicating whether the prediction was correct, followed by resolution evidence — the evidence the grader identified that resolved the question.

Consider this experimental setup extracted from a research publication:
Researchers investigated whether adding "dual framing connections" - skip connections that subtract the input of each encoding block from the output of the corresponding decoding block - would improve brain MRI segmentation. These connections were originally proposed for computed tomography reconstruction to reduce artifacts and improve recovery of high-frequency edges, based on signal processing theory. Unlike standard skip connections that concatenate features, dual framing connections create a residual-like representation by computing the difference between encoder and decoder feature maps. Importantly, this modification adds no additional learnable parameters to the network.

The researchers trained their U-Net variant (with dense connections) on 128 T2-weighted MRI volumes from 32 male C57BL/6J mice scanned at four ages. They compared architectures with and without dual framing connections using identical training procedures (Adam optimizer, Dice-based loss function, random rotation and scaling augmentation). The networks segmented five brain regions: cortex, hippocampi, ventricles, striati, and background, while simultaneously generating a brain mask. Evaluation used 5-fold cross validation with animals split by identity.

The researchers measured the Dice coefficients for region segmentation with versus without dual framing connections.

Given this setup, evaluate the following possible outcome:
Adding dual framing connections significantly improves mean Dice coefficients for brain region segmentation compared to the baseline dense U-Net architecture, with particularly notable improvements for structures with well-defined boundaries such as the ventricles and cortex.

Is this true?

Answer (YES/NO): NO